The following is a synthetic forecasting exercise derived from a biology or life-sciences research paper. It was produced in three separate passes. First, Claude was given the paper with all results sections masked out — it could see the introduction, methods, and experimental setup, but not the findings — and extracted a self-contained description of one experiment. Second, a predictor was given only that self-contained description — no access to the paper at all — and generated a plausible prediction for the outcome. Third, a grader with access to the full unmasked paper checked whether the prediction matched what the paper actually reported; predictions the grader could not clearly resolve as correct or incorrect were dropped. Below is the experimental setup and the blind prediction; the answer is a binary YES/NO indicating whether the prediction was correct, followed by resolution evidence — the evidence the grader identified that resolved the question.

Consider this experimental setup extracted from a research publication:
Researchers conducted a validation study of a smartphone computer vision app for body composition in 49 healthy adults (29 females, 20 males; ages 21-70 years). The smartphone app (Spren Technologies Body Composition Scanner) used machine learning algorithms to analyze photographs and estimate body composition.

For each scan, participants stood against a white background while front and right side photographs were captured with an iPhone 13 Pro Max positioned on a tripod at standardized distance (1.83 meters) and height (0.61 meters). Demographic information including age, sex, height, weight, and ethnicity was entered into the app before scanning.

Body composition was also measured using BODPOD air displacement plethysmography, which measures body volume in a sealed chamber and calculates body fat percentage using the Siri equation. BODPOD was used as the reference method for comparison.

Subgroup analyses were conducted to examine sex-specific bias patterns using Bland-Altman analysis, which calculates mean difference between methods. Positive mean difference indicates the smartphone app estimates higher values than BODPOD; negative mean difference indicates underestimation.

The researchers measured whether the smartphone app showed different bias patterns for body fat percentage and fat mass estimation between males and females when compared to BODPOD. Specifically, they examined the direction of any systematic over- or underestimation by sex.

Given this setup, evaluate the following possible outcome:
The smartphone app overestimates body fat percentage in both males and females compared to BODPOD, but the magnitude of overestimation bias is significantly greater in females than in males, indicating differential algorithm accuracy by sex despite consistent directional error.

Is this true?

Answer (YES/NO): NO